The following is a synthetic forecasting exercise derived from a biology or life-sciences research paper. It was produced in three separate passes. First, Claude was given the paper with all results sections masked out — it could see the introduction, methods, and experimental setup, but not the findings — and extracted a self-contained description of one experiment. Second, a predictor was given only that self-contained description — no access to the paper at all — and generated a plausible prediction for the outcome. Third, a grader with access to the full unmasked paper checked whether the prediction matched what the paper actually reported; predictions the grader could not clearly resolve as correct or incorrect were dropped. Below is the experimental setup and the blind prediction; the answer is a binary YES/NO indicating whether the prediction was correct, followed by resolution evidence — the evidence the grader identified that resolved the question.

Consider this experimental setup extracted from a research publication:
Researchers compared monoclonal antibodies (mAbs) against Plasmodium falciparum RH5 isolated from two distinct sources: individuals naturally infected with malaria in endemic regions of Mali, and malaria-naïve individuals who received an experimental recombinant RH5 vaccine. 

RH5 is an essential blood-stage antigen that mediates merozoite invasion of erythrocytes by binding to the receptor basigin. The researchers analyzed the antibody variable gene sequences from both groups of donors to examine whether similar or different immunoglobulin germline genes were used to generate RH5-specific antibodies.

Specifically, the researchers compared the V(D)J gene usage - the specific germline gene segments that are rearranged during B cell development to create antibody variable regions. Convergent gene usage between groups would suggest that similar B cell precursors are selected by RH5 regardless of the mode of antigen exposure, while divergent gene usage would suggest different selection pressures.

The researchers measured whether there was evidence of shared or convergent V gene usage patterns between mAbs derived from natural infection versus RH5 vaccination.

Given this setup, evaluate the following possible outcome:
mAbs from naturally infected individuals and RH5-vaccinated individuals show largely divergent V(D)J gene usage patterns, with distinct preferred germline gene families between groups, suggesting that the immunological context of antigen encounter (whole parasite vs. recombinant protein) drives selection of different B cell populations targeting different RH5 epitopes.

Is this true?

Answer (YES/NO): NO